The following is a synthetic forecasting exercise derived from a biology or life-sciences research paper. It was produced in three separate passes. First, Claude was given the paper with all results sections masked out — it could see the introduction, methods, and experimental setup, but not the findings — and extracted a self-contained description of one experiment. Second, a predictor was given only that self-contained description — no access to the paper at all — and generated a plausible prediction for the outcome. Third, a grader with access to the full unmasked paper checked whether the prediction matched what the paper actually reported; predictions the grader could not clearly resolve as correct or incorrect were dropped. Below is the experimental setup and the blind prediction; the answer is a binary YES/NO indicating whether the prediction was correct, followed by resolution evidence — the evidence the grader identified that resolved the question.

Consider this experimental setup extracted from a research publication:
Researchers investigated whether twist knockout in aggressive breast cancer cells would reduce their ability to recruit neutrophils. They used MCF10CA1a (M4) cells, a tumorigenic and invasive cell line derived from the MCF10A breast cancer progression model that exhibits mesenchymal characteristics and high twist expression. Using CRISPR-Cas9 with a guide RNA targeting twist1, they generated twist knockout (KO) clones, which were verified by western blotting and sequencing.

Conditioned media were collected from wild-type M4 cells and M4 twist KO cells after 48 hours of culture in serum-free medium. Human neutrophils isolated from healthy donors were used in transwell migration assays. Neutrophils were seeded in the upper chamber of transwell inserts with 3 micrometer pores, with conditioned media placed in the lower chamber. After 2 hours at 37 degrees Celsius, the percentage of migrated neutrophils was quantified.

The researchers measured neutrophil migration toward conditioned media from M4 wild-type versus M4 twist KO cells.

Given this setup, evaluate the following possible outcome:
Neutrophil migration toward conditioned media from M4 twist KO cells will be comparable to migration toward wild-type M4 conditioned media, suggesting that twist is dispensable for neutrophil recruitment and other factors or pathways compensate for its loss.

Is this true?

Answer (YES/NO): YES